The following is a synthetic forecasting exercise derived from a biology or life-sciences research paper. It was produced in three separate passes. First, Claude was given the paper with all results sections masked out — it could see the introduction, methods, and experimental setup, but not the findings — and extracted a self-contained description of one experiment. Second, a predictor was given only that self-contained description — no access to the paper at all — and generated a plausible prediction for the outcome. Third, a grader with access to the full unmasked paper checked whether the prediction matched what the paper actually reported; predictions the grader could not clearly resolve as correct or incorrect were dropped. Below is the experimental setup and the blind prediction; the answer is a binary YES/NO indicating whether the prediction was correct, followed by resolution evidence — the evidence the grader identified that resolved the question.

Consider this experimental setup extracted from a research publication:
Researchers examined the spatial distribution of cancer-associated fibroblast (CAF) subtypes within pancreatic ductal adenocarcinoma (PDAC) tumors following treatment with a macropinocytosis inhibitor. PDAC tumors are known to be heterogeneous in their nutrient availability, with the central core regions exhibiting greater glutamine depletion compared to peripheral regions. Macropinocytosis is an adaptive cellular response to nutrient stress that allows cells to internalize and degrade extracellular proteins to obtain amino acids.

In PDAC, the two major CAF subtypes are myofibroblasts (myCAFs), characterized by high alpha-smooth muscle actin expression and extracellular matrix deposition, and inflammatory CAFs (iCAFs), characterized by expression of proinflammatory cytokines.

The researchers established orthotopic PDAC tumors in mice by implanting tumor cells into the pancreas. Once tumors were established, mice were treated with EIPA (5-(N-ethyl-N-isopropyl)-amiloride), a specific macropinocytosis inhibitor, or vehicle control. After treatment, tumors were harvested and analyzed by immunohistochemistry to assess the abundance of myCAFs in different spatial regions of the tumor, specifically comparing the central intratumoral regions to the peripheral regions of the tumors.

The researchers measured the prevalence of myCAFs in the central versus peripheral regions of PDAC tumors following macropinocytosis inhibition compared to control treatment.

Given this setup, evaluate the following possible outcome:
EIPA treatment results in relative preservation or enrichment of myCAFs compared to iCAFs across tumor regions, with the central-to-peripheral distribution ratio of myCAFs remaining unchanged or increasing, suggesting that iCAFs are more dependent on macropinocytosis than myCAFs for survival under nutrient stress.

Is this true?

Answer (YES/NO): NO